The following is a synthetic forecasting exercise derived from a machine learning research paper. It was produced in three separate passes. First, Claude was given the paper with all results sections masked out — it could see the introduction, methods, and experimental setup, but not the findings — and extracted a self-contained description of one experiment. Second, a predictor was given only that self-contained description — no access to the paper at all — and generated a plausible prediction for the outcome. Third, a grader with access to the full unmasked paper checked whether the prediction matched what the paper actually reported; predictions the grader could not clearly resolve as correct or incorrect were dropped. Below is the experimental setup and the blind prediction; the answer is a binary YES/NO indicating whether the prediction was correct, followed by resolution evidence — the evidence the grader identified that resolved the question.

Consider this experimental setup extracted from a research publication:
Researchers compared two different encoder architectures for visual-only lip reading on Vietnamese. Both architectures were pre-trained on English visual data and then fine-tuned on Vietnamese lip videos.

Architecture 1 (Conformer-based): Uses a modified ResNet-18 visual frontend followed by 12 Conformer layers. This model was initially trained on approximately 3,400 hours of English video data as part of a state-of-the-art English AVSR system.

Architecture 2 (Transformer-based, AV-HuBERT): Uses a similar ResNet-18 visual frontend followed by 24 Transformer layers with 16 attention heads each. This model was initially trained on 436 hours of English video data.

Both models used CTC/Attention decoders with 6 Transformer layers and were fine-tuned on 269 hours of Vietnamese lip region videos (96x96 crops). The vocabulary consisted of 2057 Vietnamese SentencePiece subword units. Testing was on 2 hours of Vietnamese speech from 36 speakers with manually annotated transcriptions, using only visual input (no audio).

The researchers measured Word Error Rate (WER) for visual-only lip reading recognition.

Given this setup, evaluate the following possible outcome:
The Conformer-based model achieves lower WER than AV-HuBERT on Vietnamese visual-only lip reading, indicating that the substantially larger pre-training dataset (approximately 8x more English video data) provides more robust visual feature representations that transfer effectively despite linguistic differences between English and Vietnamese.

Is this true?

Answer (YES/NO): NO